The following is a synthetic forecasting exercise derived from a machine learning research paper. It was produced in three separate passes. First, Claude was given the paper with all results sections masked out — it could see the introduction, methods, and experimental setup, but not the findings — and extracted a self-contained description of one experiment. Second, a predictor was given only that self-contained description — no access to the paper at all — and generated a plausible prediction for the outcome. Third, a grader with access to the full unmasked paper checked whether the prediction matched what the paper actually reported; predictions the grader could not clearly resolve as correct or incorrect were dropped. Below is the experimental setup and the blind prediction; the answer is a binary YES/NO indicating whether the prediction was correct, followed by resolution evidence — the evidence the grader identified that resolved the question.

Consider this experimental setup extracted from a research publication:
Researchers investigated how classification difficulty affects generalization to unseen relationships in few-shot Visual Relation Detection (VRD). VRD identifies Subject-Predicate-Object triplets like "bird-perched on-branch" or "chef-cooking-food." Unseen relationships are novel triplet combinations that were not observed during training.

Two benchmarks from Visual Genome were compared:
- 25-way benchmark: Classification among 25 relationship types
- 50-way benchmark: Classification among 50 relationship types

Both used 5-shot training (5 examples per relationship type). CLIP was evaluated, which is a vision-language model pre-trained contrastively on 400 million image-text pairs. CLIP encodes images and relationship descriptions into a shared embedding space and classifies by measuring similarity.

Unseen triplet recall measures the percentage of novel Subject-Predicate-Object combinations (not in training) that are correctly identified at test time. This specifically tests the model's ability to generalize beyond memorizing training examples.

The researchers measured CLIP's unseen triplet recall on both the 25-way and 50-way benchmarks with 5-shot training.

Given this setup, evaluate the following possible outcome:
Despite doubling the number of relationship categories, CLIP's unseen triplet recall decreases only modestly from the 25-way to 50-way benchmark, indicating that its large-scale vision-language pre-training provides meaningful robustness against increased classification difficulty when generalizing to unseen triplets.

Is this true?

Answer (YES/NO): NO